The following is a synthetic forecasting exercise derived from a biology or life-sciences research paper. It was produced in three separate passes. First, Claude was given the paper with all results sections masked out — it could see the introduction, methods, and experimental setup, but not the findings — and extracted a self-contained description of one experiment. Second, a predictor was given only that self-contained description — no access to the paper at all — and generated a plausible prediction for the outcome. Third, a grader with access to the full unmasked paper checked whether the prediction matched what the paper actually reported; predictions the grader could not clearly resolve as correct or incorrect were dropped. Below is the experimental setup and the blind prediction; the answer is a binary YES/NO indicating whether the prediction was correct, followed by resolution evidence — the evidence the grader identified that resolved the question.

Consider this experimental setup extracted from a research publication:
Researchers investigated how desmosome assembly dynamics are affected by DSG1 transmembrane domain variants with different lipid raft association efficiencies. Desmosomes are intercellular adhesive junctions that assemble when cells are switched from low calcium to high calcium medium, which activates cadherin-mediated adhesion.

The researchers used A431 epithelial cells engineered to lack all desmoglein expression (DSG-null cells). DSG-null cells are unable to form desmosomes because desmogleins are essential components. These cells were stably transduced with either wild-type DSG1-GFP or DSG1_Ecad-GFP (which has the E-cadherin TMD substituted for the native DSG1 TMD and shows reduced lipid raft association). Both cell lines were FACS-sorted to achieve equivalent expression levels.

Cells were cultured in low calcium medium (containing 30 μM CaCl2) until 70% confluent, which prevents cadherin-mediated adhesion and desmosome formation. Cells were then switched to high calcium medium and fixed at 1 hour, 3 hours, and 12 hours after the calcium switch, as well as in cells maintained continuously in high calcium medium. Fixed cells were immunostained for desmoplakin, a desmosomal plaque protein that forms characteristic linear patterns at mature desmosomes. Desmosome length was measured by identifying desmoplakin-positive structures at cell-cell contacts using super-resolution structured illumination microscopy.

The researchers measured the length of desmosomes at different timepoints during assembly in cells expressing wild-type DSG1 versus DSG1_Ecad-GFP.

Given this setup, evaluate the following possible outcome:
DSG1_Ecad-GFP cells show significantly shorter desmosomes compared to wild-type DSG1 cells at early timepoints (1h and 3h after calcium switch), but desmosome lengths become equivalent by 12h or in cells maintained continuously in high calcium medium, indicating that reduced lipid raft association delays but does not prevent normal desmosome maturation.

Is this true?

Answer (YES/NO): NO